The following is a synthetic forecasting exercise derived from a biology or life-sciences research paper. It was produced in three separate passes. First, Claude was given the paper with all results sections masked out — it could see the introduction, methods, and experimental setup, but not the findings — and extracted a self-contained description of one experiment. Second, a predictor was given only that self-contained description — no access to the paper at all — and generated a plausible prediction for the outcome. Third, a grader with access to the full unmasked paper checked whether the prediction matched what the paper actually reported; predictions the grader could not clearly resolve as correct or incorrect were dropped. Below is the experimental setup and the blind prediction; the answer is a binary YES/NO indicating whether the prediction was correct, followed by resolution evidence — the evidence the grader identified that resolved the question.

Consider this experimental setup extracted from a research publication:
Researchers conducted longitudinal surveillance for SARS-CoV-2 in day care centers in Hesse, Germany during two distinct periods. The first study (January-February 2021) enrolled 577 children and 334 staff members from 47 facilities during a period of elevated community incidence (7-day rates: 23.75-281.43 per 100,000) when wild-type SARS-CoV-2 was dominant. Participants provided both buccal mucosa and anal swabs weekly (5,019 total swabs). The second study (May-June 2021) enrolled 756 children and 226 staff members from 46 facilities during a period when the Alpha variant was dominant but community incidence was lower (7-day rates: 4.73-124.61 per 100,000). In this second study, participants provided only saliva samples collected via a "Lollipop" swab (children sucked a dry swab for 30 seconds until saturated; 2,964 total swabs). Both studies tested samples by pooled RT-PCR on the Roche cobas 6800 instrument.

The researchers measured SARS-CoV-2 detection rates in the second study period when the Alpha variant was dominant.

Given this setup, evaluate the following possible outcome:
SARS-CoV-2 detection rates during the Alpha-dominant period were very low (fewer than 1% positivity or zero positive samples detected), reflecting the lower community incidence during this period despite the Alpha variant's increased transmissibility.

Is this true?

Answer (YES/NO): YES